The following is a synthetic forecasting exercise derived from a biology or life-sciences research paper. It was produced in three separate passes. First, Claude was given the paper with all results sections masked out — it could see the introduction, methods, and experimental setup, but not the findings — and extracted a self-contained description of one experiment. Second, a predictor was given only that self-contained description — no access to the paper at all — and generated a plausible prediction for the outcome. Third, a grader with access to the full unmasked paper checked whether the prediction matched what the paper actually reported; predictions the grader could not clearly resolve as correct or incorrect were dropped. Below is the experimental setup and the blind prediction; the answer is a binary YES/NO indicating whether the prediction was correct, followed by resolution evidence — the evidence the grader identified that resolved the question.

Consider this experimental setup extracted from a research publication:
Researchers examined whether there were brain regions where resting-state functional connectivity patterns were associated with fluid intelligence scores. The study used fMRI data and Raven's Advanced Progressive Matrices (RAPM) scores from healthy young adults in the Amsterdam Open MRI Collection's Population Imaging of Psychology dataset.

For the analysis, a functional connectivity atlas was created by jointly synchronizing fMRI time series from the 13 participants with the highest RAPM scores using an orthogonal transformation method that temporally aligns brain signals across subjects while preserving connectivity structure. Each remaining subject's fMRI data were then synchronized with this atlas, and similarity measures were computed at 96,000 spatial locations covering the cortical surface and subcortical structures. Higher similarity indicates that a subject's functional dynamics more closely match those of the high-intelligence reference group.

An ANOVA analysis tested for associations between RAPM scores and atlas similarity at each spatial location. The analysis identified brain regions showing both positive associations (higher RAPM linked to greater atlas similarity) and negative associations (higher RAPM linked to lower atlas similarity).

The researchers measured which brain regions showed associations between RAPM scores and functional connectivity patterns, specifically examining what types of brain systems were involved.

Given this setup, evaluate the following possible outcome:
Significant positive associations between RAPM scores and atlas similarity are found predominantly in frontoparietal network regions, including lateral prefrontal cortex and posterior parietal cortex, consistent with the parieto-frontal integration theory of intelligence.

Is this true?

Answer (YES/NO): NO